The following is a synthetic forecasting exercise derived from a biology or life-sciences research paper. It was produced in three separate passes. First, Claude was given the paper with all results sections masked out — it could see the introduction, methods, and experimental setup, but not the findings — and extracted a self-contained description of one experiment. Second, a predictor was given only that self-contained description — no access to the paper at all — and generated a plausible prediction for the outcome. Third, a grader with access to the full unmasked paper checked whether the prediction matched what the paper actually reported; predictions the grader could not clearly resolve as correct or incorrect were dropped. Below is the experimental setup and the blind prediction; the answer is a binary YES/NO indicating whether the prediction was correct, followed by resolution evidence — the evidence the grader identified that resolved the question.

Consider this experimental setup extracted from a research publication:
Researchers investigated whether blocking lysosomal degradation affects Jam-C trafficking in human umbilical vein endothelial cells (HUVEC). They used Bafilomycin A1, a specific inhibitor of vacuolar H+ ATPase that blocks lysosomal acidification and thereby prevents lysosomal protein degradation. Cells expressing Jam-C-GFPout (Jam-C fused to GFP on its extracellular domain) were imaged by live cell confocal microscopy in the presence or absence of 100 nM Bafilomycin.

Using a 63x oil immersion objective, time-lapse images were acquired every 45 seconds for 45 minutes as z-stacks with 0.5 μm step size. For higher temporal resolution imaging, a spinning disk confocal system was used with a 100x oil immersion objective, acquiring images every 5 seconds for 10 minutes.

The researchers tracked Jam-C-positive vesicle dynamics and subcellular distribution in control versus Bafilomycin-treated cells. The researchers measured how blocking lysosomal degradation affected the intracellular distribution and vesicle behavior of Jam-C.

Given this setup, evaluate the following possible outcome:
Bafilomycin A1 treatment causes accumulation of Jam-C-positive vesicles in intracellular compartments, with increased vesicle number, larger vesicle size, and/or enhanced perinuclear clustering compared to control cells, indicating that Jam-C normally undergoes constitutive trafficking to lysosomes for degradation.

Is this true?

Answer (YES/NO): YES